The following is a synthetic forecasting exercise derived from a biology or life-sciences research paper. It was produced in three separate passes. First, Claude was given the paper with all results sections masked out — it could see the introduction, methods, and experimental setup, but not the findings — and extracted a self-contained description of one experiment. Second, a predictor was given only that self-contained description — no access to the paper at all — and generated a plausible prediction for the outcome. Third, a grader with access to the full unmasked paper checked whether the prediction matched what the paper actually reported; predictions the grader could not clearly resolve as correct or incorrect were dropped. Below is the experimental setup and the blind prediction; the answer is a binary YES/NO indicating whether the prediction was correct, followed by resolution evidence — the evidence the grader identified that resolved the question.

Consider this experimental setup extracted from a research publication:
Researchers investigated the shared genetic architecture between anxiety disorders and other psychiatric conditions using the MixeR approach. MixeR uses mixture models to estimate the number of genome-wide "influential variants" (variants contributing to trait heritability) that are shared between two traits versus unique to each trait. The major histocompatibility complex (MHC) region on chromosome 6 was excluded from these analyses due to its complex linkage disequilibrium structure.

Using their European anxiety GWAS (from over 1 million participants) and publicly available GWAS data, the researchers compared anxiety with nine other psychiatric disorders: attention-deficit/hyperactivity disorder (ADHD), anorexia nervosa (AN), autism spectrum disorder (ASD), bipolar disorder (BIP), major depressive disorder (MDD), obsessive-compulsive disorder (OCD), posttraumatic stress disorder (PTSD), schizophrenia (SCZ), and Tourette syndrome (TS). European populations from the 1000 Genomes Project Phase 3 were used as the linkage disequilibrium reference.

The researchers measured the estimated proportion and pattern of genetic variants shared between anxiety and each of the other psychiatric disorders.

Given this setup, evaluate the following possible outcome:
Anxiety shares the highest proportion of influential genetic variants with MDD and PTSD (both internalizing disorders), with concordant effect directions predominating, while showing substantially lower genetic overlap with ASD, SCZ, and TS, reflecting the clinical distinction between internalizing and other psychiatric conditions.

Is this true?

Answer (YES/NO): NO